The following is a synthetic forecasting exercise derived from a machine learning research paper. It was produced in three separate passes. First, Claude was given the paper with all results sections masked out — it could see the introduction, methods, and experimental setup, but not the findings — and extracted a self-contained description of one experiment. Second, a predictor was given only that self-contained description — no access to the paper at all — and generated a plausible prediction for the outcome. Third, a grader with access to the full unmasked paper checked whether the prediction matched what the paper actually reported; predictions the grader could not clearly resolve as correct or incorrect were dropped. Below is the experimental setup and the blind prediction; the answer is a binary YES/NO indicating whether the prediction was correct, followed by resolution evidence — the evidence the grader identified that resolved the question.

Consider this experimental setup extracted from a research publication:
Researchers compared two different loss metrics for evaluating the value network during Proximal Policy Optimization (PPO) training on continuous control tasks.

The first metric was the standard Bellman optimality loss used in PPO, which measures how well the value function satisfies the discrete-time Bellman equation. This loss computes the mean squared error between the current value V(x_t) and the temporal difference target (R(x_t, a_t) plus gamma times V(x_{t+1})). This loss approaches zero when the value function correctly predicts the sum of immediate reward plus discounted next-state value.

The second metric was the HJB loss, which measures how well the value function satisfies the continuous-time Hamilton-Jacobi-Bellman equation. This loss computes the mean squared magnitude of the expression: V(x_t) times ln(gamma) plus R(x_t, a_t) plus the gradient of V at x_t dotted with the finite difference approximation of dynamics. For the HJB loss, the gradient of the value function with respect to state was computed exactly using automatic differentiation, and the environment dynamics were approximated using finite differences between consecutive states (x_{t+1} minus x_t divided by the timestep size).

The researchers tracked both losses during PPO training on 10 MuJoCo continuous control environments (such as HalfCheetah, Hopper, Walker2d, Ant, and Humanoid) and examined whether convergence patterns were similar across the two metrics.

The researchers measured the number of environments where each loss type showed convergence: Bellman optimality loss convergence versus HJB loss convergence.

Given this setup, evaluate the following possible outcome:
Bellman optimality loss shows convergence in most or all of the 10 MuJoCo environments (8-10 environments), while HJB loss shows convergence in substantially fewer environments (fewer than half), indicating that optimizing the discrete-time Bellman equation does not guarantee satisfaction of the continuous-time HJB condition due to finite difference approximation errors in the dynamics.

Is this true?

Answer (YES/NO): YES